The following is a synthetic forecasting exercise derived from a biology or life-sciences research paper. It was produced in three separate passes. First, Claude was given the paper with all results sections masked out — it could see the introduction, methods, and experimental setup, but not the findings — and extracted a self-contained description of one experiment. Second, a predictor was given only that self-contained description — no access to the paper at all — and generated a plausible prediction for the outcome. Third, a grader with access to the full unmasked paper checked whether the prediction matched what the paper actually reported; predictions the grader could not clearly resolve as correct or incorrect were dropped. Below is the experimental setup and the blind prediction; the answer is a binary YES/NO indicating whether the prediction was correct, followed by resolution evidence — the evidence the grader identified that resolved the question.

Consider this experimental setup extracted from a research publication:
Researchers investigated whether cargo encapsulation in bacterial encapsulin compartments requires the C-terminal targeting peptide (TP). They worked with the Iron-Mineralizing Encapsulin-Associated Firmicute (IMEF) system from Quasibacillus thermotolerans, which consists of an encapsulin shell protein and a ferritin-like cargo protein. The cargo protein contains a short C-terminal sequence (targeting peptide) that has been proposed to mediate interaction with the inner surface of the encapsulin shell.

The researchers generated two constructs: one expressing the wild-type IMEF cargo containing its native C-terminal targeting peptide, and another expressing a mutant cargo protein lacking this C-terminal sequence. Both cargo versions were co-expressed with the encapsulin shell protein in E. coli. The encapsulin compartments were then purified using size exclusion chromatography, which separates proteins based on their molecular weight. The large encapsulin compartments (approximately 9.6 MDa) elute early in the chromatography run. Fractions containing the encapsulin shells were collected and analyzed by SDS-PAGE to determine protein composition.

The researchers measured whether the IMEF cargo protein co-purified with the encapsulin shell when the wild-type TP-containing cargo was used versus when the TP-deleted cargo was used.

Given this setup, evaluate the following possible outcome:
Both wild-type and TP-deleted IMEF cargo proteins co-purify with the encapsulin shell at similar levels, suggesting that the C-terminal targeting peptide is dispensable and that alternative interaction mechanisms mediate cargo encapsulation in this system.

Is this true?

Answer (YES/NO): NO